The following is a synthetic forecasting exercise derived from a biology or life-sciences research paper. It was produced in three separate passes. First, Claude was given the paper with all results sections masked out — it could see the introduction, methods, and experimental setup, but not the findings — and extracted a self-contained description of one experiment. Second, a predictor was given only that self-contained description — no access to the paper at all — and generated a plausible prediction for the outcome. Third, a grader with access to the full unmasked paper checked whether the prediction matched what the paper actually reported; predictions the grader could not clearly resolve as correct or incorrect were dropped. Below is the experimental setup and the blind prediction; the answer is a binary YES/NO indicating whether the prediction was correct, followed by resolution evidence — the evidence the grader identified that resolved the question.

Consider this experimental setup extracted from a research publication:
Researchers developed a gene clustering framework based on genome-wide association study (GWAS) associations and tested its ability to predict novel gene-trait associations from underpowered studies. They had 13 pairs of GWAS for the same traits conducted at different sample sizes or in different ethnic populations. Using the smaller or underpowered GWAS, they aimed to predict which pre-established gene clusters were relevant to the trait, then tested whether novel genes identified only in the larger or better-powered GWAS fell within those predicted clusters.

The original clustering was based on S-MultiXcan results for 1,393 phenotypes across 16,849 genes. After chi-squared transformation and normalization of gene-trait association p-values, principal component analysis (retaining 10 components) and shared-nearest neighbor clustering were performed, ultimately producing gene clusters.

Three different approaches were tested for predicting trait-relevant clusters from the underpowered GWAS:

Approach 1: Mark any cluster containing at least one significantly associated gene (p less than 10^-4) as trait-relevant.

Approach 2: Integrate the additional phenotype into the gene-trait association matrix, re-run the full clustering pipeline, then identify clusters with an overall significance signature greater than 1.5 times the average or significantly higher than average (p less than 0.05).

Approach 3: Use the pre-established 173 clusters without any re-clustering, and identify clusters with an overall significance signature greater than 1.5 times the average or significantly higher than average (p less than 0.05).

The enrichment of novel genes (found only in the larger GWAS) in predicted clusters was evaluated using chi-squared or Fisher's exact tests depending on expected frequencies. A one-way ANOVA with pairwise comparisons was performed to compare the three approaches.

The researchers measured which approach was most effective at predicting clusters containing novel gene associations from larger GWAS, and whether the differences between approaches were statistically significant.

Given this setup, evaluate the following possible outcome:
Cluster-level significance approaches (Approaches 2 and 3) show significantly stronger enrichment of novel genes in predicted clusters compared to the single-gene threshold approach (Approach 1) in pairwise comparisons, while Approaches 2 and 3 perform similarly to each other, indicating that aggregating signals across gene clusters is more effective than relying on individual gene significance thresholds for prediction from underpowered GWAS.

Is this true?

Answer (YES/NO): NO